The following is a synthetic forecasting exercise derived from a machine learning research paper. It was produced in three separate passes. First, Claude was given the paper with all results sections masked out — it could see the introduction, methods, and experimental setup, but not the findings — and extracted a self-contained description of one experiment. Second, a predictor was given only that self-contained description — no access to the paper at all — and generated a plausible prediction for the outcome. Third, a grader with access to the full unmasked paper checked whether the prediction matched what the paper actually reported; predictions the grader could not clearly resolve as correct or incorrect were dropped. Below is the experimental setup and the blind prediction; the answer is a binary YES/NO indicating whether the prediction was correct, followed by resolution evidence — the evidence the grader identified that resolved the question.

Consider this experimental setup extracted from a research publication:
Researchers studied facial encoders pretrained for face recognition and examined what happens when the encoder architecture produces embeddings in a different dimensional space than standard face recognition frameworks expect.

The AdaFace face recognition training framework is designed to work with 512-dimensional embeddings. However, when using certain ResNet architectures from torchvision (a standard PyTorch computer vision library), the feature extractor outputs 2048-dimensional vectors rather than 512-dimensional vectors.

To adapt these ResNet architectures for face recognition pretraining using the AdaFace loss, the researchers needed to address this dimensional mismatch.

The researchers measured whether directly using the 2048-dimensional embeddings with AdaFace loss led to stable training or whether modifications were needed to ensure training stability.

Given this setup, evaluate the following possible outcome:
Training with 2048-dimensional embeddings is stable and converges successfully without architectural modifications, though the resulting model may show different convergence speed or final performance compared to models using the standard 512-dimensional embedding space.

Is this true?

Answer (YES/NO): NO